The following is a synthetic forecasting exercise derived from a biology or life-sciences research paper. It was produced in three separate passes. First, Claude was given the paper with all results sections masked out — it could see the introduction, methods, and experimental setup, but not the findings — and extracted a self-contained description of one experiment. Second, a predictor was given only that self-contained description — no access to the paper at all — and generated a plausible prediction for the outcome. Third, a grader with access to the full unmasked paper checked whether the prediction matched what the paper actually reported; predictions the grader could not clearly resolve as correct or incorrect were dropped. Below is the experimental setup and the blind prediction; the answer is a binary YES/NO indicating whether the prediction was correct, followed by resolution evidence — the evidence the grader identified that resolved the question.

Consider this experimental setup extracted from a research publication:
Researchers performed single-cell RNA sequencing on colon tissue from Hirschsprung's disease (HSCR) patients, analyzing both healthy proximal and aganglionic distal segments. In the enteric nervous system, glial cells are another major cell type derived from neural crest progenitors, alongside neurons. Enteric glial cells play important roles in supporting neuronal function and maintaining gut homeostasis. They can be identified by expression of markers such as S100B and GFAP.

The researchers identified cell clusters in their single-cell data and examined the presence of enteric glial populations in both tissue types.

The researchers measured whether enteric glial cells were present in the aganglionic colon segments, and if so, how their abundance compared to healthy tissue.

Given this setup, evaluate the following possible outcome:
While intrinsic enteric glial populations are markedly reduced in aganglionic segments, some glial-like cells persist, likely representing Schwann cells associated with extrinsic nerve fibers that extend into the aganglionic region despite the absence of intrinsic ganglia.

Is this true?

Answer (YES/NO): NO